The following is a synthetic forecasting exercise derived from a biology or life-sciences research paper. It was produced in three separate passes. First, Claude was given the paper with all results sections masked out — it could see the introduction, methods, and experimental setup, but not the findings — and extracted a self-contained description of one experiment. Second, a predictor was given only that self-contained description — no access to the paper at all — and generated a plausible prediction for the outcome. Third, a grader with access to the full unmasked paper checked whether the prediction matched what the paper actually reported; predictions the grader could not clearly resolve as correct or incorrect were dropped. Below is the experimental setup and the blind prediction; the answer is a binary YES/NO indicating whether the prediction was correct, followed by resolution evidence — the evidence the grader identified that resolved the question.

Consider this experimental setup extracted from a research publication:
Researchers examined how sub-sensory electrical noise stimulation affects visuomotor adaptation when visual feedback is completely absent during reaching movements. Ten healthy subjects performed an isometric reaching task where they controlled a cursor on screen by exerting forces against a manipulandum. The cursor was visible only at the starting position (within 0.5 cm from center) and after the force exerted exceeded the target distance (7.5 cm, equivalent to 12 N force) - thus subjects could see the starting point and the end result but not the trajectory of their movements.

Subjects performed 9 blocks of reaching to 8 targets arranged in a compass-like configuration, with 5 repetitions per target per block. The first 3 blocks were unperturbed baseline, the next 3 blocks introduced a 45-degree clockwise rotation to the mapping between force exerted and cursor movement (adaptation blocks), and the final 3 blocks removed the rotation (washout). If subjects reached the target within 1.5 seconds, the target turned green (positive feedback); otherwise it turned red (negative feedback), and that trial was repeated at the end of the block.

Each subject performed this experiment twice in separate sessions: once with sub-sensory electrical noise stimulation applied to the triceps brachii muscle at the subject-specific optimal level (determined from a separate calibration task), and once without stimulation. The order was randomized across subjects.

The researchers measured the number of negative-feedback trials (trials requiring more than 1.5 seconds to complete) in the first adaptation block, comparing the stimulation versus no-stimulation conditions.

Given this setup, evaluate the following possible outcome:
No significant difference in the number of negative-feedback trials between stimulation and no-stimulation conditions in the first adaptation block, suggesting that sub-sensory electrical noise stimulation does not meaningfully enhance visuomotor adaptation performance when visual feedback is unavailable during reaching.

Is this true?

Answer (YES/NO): NO